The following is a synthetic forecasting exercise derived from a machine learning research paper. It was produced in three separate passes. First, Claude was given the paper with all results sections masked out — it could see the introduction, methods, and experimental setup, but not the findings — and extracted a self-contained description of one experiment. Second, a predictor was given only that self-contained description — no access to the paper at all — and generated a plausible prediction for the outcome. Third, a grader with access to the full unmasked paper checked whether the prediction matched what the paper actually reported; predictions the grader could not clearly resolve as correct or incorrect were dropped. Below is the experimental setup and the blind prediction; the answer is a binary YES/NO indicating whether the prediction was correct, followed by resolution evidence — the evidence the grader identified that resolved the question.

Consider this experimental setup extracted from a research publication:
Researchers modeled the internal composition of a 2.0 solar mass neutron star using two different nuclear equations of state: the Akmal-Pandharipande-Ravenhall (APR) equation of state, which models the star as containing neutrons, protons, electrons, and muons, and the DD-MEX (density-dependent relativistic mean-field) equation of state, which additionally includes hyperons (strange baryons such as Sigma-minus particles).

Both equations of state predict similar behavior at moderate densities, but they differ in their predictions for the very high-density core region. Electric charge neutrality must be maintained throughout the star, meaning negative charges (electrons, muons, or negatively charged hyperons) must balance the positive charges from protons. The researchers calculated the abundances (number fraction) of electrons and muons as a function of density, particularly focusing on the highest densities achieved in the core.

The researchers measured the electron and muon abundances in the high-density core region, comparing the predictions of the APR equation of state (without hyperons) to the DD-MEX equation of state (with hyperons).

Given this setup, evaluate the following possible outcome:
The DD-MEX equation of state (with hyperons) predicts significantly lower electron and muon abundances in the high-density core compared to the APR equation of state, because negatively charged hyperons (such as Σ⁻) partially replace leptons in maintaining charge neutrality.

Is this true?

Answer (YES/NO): YES